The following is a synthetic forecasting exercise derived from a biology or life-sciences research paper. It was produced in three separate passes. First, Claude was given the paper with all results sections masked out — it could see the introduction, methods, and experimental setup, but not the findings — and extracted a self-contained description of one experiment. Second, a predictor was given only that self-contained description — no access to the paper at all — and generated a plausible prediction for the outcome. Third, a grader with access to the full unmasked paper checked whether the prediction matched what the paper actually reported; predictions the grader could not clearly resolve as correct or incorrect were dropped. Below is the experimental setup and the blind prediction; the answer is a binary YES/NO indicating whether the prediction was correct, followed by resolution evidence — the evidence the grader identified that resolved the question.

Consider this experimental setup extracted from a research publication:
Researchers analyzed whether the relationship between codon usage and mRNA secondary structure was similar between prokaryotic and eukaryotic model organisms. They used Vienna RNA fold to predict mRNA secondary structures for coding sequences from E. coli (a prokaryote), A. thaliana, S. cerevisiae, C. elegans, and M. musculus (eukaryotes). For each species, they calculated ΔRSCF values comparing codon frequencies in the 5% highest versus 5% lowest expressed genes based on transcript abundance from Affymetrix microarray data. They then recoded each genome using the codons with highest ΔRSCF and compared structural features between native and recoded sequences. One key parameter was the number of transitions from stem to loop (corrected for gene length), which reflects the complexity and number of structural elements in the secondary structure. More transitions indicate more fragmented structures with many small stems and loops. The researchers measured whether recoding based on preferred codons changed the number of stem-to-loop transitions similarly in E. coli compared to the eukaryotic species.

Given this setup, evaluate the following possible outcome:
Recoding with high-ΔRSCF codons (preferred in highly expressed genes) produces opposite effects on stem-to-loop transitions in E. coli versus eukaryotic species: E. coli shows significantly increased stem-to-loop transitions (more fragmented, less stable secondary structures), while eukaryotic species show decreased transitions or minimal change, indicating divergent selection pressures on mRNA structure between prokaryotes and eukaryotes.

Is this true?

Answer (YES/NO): NO